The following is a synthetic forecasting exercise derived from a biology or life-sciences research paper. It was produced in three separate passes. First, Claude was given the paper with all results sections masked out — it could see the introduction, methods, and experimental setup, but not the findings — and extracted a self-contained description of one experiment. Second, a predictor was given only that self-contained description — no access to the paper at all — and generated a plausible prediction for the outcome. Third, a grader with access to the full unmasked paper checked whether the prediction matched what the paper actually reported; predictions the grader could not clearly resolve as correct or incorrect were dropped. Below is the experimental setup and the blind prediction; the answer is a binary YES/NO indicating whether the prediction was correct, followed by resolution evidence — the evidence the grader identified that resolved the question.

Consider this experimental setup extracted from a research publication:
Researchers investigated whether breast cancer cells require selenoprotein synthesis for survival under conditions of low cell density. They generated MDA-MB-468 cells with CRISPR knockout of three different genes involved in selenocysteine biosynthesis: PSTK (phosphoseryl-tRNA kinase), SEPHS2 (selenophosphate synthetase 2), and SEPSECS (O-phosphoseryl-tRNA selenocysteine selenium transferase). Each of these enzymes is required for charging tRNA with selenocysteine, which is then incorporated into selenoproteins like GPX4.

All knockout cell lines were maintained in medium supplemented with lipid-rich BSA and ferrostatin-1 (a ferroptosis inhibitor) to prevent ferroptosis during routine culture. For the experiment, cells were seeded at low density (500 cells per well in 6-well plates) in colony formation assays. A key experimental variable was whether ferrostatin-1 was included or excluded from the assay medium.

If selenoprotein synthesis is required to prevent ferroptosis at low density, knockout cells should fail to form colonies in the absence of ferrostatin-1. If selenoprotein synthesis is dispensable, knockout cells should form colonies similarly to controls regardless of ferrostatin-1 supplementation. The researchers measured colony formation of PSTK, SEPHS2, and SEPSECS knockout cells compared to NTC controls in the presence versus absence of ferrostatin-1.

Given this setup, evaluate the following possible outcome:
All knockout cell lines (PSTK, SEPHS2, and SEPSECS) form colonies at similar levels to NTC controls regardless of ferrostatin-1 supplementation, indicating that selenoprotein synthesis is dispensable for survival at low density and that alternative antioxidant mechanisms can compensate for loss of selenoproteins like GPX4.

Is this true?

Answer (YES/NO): NO